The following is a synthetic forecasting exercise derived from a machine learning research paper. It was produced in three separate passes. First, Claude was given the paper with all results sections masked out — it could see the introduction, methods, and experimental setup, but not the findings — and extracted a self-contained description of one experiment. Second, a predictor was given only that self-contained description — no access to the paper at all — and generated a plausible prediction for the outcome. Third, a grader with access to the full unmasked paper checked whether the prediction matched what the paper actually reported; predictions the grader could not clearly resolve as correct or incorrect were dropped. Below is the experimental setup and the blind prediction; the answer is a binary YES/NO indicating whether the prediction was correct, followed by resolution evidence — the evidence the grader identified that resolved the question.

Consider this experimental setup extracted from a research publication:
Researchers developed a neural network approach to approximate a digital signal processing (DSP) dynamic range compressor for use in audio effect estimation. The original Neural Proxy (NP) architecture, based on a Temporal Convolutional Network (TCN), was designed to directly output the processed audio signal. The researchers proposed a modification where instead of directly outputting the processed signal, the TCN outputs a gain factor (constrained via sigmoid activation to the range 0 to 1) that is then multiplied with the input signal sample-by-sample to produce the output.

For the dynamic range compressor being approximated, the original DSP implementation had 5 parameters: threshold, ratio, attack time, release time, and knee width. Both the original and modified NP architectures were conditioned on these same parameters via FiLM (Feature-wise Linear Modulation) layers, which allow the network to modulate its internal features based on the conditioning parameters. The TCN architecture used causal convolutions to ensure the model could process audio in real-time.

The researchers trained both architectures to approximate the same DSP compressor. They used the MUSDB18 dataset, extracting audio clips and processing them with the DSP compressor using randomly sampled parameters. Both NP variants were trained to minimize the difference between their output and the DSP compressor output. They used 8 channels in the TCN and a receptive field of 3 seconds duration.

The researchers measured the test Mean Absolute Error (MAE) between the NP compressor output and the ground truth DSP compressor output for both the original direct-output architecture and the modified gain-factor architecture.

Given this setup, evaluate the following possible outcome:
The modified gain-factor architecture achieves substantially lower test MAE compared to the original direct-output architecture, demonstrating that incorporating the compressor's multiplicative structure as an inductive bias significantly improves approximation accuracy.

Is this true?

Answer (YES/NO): YES